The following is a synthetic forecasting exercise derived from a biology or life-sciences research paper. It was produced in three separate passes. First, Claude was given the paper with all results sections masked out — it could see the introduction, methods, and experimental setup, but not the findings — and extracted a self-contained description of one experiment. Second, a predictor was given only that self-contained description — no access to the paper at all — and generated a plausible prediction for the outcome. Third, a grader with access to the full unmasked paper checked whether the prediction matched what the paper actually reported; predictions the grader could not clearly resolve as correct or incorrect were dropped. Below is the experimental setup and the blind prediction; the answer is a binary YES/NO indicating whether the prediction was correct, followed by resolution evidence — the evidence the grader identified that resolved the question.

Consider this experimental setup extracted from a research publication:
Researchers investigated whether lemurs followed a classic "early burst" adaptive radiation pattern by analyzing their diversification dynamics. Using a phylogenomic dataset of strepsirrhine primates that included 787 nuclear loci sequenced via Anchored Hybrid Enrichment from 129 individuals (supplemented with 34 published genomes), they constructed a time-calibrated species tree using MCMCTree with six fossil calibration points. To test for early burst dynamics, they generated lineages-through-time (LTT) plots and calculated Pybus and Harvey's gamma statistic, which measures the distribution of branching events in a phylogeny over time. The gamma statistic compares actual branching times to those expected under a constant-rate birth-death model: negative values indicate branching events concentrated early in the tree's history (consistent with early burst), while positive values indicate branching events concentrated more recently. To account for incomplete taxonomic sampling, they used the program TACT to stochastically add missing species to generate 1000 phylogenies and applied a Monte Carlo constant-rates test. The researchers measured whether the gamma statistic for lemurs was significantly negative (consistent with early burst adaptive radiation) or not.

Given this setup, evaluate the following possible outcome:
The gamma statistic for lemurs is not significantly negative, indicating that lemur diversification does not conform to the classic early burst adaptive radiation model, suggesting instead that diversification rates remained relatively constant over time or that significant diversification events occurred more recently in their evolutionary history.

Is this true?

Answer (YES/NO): YES